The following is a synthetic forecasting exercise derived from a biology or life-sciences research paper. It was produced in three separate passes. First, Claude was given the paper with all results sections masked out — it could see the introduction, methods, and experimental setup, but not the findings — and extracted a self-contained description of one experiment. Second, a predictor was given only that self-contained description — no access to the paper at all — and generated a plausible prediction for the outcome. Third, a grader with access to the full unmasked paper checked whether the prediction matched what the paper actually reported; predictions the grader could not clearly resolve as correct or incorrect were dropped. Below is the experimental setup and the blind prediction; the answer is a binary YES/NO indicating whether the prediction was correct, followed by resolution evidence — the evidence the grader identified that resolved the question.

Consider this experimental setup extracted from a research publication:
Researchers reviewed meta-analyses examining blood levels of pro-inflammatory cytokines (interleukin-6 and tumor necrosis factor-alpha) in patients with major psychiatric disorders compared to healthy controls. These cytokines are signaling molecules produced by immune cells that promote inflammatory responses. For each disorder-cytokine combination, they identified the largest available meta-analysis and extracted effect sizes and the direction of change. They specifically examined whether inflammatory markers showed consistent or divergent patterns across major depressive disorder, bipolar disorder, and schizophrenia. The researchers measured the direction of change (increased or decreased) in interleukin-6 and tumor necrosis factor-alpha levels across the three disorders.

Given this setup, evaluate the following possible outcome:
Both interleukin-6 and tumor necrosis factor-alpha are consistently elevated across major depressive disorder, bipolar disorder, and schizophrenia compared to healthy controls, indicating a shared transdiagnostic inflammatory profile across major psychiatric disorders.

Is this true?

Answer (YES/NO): YES